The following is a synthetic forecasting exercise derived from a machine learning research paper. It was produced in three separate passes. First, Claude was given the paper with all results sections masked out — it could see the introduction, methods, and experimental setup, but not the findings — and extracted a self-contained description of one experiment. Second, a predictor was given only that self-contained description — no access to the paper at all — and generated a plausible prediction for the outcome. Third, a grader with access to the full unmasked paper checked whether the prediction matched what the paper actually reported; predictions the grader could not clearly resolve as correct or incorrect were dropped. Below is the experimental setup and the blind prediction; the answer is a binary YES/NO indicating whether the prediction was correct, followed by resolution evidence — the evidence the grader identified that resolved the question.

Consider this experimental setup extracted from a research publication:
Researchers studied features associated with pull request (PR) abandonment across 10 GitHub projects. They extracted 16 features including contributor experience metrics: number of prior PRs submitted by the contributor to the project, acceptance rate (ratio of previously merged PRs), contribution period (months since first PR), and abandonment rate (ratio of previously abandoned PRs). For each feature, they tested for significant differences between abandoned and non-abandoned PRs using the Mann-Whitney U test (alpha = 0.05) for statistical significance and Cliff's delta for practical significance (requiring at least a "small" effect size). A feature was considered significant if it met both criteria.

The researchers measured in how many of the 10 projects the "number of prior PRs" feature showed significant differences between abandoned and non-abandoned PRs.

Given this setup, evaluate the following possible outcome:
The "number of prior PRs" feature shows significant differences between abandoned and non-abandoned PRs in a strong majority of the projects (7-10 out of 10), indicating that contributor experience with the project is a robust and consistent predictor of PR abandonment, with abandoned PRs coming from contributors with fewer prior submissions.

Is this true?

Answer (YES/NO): YES